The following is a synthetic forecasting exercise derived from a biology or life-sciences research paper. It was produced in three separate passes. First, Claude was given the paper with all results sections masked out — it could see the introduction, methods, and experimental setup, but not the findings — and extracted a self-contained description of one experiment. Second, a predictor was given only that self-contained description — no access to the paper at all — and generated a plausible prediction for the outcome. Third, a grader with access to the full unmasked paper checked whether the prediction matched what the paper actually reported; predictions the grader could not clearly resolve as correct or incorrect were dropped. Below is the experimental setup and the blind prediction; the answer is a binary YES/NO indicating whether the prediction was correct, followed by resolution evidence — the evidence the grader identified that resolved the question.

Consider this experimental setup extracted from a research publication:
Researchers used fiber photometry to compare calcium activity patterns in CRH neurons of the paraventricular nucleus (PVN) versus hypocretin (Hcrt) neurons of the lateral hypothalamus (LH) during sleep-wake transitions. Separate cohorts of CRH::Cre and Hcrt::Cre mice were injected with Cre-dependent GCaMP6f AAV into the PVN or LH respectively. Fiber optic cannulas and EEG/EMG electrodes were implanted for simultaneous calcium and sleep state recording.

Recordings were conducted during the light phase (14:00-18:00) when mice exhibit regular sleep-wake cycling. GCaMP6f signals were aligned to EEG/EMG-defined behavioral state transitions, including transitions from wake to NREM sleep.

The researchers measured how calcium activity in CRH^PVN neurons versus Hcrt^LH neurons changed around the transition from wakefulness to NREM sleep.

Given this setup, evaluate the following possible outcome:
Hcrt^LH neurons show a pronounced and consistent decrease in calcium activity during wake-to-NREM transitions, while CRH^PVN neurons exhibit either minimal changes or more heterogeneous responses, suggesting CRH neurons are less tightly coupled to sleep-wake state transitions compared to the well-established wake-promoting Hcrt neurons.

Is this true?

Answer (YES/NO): YES